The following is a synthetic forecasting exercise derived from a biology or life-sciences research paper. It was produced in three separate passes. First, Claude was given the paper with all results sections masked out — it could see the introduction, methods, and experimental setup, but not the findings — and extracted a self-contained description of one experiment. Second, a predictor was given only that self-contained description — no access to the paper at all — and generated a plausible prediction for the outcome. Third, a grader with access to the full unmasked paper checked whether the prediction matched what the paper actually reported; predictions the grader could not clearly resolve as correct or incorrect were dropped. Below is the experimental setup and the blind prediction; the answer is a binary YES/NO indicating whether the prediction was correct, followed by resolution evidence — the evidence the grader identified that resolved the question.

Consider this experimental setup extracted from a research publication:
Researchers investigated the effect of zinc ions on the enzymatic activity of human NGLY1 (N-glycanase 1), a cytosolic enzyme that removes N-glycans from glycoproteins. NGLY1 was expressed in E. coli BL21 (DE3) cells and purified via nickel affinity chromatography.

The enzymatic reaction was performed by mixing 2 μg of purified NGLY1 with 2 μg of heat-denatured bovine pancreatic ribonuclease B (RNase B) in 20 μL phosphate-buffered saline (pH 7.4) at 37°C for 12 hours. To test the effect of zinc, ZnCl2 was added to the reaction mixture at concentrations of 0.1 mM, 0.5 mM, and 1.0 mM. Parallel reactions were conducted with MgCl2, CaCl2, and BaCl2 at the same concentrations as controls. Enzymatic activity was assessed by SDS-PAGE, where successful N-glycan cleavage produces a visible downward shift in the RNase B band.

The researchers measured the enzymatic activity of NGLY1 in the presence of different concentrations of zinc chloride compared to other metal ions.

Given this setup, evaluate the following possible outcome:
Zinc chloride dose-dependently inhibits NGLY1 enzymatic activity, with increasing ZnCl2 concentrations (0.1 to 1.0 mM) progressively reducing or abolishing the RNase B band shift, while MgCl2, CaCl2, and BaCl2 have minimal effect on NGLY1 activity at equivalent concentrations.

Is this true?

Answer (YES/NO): NO